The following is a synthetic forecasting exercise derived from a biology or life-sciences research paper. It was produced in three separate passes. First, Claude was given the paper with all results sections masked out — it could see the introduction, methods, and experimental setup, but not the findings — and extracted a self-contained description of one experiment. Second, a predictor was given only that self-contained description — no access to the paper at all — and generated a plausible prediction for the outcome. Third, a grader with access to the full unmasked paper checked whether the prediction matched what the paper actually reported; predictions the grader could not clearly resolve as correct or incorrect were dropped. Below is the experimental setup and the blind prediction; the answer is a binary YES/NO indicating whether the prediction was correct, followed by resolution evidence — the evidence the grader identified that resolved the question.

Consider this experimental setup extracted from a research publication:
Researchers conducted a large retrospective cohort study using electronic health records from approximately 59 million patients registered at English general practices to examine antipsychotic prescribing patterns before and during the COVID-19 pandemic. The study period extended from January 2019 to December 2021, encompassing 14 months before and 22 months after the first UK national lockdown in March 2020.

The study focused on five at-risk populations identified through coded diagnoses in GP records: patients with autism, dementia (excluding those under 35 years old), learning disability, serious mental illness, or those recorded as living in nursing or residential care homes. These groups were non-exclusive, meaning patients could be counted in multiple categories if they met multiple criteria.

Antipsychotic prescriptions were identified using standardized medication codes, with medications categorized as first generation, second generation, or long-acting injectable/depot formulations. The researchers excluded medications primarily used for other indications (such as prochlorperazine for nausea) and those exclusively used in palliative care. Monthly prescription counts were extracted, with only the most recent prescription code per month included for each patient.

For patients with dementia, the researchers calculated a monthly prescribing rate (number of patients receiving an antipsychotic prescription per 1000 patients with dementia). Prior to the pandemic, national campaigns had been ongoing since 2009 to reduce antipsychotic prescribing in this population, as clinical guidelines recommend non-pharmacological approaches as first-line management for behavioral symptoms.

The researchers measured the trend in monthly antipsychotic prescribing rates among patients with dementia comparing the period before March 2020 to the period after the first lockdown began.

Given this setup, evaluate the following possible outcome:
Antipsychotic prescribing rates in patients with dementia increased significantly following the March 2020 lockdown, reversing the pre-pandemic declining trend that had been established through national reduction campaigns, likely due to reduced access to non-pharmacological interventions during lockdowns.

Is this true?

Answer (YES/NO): NO